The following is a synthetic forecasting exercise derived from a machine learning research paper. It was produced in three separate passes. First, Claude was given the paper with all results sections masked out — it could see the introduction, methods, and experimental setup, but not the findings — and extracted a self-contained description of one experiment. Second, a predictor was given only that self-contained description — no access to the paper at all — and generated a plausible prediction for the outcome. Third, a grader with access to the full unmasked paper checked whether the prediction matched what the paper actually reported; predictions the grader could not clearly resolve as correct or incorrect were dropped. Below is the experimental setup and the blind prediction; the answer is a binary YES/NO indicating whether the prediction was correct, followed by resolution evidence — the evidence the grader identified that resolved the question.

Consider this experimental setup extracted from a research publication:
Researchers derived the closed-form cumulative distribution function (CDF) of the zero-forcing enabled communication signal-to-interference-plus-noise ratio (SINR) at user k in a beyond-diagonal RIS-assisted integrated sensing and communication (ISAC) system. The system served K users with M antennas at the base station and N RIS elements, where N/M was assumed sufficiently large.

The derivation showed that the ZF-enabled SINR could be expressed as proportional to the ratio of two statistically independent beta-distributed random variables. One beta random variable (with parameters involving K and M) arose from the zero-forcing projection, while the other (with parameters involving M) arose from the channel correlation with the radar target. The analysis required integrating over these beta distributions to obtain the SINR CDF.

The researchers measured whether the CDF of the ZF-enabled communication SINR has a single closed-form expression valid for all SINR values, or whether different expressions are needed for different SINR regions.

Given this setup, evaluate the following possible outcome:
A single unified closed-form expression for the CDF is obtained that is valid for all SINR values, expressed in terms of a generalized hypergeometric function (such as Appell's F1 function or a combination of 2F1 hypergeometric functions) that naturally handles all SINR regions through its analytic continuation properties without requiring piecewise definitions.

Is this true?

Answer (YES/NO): NO